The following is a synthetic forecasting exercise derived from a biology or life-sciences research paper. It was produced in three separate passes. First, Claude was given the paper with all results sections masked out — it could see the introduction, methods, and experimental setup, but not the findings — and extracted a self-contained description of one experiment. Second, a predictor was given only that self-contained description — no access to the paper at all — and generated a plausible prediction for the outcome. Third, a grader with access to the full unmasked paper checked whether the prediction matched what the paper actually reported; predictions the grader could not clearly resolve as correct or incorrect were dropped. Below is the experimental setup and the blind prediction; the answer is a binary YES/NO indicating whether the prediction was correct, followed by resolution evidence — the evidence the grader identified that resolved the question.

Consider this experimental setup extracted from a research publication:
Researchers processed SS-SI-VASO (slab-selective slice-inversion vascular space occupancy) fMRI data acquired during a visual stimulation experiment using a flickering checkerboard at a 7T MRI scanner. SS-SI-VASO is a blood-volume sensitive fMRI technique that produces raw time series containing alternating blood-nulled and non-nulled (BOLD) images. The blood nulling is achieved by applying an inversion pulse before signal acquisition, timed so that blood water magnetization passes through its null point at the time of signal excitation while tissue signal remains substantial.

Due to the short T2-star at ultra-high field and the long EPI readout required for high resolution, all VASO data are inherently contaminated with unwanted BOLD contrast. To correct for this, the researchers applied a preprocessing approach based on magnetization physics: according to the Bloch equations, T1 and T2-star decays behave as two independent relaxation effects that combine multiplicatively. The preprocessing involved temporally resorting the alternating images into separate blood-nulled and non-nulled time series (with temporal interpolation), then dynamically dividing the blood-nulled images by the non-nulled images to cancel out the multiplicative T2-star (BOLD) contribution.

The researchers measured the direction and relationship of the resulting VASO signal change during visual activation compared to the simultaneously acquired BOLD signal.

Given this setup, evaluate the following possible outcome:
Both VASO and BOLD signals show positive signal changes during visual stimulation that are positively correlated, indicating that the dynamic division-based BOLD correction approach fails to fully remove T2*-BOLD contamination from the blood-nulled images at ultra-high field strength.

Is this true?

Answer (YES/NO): NO